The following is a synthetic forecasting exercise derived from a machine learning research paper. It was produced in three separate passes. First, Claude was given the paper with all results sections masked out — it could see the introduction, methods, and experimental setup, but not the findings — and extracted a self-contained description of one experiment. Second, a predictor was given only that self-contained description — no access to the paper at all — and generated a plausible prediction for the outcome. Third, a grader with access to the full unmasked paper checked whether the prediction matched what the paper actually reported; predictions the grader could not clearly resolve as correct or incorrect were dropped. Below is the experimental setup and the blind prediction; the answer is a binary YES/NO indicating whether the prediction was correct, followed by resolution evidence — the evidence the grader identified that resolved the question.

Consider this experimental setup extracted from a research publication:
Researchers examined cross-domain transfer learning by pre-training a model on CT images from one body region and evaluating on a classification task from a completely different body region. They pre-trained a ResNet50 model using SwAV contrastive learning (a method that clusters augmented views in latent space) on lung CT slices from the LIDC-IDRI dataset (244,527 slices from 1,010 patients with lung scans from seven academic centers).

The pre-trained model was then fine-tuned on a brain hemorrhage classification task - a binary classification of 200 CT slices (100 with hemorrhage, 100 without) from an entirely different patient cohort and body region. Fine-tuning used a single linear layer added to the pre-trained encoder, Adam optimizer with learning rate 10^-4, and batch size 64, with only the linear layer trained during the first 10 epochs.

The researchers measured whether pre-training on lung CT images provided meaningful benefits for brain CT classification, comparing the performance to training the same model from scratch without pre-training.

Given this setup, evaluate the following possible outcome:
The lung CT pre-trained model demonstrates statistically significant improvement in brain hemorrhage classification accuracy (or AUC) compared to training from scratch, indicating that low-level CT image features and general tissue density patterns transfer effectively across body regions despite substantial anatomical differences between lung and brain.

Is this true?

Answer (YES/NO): YES